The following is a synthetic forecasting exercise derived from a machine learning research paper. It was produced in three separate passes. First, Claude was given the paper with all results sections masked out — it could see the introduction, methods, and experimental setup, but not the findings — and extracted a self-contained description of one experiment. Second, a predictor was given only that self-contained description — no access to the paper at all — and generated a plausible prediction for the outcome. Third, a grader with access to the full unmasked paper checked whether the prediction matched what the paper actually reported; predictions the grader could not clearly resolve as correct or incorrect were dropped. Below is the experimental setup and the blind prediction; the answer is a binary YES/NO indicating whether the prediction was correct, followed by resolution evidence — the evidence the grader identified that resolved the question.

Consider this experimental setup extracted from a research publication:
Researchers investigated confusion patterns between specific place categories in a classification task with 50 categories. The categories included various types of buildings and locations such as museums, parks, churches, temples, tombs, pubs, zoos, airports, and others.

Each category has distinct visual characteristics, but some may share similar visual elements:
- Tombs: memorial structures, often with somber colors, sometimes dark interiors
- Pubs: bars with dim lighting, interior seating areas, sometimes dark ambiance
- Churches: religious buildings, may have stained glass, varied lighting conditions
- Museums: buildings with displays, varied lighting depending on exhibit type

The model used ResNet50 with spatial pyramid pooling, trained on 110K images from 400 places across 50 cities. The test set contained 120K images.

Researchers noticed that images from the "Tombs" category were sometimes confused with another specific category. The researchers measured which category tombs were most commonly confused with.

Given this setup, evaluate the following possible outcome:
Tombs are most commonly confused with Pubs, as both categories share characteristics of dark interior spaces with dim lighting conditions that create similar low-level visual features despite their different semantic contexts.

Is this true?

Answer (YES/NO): YES